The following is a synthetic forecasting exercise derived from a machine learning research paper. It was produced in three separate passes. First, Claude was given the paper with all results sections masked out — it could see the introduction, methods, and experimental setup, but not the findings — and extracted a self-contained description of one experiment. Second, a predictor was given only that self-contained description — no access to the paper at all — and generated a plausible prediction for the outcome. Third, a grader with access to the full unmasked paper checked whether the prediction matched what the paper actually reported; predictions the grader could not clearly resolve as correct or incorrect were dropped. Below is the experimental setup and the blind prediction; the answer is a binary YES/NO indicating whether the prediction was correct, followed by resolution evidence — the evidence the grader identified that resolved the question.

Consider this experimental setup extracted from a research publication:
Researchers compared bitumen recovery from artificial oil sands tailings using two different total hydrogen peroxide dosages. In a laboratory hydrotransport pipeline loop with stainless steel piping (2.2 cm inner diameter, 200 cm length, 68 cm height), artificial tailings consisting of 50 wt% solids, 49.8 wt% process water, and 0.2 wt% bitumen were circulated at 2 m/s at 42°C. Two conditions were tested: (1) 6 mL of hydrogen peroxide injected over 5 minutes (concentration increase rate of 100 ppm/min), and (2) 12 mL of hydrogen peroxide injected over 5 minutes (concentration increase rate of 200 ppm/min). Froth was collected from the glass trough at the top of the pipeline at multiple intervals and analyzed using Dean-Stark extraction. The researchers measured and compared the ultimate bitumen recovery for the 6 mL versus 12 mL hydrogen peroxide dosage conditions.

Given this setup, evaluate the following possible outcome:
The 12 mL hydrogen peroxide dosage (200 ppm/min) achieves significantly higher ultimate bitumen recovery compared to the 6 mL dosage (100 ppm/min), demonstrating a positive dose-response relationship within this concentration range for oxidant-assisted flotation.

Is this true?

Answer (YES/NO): YES